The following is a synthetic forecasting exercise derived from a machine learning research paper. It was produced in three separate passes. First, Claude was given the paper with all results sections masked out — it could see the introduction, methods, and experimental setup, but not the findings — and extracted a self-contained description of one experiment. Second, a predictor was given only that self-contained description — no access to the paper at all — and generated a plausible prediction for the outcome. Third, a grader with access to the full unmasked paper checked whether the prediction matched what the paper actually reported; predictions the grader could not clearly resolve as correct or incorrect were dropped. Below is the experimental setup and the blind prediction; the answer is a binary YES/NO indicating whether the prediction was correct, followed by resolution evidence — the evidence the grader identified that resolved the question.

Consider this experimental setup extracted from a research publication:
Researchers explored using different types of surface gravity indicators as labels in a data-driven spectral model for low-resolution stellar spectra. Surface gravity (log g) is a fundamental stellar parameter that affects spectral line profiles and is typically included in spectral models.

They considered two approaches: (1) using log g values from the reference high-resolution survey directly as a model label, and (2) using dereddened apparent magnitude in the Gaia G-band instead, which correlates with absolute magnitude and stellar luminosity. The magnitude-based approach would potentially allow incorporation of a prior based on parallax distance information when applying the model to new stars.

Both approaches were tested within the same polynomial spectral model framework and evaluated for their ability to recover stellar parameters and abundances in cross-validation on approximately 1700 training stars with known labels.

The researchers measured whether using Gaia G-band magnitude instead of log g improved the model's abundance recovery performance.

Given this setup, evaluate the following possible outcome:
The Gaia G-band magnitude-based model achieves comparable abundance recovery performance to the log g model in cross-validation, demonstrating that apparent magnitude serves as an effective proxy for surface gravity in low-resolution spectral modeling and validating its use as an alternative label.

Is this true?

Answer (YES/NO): NO